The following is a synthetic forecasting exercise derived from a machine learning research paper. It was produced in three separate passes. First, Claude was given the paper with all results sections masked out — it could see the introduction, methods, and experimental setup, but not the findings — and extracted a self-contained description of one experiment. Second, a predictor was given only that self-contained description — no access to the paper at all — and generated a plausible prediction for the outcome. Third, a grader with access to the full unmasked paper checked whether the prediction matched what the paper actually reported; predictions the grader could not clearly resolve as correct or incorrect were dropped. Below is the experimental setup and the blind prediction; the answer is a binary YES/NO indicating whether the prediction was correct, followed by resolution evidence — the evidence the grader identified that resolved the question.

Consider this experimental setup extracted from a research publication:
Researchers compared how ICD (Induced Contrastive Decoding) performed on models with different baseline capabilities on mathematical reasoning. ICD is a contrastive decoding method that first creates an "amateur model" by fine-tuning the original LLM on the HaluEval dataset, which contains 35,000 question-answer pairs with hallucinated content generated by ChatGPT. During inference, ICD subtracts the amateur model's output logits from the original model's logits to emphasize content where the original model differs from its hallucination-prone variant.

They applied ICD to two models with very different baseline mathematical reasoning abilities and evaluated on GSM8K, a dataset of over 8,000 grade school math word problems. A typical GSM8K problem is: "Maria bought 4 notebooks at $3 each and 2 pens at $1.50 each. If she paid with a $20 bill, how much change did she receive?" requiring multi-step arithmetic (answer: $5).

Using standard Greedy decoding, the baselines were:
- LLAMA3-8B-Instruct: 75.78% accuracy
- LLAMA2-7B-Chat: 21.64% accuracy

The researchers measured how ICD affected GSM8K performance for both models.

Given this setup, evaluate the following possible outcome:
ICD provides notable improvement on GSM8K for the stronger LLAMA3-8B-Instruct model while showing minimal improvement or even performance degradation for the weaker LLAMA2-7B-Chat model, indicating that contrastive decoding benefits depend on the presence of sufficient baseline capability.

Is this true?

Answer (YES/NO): YES